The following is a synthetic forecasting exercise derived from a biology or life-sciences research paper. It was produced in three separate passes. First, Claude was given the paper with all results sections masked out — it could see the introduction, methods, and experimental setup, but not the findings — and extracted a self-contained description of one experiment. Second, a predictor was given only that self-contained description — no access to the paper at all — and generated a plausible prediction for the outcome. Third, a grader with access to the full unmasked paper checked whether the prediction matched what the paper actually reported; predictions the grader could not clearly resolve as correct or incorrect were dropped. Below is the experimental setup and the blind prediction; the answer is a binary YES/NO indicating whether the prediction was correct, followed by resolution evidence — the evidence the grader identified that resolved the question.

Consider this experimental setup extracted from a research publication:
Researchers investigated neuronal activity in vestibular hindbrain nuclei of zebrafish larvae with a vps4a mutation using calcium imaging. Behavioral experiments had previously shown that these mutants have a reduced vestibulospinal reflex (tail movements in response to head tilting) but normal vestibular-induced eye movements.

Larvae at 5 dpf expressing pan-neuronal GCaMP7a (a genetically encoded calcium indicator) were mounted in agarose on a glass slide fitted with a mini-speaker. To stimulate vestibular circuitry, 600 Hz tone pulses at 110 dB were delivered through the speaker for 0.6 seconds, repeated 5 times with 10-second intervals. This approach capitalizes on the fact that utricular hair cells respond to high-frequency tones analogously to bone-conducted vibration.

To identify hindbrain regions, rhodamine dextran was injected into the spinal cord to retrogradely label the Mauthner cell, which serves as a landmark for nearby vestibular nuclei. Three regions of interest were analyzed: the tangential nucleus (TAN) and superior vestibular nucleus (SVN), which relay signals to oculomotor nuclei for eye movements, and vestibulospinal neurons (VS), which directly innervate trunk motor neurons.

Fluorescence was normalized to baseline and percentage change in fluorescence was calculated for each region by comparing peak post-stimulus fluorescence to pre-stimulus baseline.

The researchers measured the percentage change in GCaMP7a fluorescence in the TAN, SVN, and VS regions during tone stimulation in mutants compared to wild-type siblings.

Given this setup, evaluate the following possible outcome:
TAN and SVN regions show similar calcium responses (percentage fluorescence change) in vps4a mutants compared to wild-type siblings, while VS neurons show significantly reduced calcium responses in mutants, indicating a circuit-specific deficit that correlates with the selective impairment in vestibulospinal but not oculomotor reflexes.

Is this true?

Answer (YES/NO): YES